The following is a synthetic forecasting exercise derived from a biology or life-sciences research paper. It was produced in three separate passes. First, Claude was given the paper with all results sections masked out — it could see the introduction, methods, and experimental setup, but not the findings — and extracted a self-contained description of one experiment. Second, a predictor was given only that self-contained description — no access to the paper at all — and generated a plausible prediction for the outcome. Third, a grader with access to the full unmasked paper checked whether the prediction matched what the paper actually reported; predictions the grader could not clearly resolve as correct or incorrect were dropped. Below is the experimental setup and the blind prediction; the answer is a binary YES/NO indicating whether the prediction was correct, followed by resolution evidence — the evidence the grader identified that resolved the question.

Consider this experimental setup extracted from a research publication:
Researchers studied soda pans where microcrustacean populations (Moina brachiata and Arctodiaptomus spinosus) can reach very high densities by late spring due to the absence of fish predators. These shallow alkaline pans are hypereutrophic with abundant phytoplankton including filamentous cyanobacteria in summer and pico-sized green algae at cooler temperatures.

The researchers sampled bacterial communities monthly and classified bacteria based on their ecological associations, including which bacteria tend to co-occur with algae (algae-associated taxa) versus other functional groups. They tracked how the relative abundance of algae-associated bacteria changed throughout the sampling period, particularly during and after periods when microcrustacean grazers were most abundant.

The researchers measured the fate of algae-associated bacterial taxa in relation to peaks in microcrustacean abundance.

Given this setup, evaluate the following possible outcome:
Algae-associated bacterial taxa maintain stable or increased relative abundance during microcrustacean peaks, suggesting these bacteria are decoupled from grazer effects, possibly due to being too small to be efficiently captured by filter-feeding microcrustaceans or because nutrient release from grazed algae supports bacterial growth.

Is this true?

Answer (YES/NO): NO